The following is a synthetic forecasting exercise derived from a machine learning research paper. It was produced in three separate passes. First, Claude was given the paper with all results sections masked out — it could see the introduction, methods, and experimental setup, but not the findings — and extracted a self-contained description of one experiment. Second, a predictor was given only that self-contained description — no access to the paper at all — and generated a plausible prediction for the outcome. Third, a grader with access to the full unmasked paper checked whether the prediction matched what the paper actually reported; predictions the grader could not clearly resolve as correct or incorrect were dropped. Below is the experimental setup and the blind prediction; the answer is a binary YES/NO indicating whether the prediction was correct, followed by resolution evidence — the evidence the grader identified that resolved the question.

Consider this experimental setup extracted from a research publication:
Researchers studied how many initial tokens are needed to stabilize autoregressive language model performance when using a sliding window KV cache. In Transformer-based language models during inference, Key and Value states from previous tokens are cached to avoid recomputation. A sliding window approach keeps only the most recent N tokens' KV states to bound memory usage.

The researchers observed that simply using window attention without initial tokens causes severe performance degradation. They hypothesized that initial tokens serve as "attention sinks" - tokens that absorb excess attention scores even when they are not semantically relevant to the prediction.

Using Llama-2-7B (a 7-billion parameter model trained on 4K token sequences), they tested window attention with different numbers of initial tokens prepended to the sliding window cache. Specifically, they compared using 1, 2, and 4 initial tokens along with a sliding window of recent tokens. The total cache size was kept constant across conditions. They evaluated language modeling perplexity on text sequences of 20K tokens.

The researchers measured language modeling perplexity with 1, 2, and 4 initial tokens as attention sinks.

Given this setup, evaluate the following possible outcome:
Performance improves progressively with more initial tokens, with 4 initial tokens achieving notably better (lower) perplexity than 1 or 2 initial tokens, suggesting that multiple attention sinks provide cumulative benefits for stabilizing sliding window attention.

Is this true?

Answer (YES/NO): NO